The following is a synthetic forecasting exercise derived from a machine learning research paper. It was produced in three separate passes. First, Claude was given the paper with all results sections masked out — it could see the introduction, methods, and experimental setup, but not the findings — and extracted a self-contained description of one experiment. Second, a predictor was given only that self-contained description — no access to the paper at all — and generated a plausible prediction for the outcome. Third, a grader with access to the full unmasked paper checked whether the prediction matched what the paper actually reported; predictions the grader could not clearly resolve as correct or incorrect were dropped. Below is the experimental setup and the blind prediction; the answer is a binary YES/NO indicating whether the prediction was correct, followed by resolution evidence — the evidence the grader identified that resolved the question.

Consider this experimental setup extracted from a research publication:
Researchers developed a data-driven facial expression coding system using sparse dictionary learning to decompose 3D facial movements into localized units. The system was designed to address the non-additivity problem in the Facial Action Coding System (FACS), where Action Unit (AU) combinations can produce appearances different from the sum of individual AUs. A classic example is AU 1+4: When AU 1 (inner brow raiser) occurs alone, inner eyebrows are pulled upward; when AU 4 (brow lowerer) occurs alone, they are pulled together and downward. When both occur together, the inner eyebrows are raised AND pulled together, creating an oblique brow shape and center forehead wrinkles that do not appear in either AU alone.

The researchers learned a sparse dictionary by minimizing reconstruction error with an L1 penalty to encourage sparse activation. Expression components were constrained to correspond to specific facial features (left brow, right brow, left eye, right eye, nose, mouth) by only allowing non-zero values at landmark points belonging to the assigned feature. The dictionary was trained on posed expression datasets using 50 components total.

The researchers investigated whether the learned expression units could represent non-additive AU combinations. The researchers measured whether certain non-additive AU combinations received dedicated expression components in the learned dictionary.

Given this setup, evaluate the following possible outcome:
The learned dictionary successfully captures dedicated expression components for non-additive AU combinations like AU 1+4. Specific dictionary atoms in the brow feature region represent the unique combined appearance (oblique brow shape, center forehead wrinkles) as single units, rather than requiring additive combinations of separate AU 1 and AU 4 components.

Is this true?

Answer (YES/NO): YES